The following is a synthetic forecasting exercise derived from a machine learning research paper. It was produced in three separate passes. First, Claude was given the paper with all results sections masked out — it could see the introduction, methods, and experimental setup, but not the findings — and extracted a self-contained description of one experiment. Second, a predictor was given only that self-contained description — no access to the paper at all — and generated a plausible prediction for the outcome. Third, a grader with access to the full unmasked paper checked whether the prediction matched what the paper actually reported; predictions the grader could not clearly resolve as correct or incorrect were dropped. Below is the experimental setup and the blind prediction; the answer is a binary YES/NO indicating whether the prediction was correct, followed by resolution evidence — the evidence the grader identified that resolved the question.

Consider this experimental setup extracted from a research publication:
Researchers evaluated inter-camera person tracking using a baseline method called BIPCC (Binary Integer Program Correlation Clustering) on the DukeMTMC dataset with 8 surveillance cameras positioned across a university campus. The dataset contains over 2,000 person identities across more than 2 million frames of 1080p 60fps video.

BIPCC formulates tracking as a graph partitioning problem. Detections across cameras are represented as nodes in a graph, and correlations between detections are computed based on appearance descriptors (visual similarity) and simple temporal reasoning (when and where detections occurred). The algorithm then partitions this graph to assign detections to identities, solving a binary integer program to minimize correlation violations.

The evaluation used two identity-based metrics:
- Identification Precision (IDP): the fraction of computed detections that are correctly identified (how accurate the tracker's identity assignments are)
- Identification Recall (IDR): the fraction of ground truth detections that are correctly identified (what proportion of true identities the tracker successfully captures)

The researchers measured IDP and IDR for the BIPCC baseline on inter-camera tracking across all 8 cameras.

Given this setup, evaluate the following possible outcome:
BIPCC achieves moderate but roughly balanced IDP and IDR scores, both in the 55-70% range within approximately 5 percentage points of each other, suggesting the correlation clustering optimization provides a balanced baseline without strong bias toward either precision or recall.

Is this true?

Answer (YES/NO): NO